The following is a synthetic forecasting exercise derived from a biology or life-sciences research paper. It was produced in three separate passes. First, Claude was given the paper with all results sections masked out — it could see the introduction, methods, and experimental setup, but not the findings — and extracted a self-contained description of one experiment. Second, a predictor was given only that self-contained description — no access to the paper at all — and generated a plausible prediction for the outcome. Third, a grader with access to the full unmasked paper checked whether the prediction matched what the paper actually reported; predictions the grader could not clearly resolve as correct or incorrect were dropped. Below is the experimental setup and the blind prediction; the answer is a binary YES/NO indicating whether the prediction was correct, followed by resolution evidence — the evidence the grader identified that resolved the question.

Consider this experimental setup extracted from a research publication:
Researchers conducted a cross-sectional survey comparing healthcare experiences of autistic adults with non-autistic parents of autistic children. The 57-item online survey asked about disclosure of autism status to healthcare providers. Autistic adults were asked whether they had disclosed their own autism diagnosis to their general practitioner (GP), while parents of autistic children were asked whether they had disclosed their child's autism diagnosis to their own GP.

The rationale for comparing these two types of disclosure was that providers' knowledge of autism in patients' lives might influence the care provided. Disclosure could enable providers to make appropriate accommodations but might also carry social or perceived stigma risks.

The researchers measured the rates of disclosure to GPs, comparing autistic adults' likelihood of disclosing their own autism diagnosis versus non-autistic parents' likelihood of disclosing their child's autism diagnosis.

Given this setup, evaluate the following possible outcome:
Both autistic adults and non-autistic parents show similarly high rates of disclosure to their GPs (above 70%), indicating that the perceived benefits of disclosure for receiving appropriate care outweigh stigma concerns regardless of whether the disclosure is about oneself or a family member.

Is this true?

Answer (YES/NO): NO